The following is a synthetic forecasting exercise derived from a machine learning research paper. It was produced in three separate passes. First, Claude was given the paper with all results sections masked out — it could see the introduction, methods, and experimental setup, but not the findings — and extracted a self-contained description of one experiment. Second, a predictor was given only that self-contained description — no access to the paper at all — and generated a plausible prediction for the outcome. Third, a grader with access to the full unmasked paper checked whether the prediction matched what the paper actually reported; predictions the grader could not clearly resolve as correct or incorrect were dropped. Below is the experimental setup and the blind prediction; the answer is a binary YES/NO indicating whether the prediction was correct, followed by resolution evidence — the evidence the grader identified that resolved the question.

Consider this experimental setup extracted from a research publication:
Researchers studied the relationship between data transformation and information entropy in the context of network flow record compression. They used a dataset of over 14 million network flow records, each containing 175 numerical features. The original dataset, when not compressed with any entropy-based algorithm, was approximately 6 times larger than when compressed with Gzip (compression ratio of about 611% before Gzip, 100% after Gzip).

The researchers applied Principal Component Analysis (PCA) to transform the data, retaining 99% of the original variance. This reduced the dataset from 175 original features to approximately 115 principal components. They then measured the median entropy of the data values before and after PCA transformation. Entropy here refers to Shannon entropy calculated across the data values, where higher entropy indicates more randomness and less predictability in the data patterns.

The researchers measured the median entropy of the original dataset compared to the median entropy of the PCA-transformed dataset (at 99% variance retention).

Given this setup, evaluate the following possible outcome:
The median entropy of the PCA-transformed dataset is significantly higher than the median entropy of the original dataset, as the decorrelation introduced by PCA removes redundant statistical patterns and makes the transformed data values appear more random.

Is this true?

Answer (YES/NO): YES